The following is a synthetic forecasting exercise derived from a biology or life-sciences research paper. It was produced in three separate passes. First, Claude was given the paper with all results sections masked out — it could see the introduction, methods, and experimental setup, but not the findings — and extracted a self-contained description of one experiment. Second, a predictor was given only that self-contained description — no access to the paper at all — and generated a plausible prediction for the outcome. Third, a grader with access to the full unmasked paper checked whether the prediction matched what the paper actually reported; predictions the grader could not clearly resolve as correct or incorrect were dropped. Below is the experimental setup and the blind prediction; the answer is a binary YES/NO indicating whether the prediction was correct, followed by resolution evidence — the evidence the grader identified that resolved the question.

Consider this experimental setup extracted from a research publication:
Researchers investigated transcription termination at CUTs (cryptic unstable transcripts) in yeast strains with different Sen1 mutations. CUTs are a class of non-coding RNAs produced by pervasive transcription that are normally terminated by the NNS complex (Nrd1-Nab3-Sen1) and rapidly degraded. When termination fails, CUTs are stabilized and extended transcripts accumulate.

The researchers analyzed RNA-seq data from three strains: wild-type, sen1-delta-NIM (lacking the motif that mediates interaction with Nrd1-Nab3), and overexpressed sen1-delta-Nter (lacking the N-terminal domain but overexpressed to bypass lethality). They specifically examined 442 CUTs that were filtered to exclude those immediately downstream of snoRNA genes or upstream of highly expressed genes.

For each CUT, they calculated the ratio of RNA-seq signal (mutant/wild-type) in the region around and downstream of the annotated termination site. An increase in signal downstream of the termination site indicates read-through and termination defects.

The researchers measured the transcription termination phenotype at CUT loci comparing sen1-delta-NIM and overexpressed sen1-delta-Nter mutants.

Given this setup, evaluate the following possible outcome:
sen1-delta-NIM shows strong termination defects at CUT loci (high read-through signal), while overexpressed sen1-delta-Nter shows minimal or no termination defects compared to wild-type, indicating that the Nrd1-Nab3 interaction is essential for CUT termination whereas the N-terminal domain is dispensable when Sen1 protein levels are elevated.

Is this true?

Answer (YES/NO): NO